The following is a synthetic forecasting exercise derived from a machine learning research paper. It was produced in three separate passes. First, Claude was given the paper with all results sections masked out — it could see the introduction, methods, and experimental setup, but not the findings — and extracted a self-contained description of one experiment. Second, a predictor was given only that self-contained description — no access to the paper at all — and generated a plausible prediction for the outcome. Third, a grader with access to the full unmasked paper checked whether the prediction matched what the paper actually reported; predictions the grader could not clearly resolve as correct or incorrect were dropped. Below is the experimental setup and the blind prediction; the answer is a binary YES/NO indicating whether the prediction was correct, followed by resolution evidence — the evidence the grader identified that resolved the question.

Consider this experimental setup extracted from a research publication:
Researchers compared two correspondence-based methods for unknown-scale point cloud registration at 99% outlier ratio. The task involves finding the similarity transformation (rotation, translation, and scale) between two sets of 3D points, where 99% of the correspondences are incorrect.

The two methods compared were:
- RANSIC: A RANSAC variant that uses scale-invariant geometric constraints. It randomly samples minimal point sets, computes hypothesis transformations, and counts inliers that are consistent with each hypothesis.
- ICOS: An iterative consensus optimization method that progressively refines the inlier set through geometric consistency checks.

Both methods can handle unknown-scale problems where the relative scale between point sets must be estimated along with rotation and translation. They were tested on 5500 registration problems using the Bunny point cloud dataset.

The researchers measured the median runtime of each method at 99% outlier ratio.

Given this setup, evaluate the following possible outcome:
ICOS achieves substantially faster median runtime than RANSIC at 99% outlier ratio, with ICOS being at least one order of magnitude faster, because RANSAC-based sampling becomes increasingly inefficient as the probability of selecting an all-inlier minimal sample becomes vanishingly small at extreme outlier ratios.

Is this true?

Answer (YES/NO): NO